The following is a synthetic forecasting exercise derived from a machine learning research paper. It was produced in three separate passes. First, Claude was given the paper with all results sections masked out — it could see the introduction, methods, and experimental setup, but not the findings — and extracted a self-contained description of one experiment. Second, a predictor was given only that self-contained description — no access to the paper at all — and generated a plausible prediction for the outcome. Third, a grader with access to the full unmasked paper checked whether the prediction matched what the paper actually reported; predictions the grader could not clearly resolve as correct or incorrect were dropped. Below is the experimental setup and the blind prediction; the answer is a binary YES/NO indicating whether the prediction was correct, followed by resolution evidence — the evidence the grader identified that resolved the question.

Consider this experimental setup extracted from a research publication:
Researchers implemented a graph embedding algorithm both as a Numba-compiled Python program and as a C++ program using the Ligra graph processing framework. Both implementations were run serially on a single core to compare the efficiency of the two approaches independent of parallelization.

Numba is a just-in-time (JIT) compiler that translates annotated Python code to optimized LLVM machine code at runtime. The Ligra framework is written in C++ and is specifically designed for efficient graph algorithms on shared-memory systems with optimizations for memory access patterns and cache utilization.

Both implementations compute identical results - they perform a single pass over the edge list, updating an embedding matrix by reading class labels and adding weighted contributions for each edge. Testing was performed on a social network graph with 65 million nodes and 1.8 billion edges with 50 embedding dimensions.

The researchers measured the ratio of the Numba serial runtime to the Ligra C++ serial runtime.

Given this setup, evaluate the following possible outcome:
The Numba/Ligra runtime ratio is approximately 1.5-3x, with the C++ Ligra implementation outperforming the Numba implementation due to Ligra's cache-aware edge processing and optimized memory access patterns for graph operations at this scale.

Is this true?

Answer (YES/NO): NO